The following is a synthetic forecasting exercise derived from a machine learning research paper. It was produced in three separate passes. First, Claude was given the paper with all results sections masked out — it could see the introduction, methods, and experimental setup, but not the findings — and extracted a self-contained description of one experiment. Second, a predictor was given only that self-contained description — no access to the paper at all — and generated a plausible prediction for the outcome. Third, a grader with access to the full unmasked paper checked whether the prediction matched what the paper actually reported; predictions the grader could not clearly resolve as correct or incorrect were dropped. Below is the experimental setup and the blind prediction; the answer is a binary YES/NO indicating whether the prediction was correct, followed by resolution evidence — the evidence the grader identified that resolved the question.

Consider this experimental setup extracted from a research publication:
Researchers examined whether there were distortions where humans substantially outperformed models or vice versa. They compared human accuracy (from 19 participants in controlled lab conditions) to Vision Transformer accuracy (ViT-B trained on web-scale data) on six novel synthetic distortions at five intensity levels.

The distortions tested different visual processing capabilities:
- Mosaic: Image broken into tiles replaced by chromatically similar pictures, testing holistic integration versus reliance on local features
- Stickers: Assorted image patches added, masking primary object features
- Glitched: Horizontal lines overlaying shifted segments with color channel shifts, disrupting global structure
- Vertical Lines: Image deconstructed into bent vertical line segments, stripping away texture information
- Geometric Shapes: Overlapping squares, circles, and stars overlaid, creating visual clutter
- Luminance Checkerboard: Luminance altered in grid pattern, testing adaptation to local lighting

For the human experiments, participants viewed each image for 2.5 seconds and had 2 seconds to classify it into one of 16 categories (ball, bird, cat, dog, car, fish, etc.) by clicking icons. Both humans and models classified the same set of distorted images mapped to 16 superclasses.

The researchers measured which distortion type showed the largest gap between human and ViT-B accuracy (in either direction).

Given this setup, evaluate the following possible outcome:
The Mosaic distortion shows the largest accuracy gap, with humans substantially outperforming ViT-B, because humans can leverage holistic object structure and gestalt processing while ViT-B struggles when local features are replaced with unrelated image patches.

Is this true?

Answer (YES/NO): NO